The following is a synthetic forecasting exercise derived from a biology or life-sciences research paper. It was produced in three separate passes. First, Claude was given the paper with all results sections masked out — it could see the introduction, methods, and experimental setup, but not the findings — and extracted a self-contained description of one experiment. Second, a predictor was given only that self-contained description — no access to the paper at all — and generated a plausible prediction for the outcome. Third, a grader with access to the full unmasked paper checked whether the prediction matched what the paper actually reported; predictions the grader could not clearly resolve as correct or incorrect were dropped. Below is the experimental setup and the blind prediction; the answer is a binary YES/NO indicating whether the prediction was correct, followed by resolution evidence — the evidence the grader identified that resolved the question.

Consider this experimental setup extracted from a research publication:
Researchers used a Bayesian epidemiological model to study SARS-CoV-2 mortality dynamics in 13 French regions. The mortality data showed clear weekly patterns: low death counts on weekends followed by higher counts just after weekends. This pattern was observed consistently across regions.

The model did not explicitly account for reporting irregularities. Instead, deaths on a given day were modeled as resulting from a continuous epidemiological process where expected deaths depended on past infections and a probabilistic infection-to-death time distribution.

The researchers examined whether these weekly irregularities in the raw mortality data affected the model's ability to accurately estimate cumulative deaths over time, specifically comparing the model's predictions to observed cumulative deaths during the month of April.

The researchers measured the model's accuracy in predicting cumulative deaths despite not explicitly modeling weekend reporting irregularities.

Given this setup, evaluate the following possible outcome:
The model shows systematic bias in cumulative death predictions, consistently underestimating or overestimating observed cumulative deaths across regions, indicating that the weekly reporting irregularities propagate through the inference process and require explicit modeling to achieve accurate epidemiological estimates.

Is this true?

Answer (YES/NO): NO